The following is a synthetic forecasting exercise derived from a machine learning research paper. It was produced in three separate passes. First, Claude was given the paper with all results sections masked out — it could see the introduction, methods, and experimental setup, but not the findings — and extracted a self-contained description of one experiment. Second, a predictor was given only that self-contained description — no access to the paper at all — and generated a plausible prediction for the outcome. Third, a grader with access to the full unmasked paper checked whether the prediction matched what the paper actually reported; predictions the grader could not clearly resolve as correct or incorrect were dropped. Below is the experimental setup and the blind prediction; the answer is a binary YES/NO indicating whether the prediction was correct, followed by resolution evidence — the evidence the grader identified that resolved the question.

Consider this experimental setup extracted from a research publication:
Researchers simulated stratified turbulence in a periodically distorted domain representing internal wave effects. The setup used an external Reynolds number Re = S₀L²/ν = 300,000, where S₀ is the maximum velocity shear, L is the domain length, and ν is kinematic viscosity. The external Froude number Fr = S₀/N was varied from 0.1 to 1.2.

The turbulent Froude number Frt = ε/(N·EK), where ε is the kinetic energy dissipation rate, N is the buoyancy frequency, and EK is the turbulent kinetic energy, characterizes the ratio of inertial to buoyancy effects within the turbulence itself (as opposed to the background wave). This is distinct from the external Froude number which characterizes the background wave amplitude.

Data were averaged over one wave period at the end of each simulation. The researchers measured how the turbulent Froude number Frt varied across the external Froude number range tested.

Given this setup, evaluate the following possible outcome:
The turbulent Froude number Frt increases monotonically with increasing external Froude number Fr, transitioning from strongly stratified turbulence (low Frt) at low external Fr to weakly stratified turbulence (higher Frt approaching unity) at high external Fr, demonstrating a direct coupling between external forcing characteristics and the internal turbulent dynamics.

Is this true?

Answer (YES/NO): NO